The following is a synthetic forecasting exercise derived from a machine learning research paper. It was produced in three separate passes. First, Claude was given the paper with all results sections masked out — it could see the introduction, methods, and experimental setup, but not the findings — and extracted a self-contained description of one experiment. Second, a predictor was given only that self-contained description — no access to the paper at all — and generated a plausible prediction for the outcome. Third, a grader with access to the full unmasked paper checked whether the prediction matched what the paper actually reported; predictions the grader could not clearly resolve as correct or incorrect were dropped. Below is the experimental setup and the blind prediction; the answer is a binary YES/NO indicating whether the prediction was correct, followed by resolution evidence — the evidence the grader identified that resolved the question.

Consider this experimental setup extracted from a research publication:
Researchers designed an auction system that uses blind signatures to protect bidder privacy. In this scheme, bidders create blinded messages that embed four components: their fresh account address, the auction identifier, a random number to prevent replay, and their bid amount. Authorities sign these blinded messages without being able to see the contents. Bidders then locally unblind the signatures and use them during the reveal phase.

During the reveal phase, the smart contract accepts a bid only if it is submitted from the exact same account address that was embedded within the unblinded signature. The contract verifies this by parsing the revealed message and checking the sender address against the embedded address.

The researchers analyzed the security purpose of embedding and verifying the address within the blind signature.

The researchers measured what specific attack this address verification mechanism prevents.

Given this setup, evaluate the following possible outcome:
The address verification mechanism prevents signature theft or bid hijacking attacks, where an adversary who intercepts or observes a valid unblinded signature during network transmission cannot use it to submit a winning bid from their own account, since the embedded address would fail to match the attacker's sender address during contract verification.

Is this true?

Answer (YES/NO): YES